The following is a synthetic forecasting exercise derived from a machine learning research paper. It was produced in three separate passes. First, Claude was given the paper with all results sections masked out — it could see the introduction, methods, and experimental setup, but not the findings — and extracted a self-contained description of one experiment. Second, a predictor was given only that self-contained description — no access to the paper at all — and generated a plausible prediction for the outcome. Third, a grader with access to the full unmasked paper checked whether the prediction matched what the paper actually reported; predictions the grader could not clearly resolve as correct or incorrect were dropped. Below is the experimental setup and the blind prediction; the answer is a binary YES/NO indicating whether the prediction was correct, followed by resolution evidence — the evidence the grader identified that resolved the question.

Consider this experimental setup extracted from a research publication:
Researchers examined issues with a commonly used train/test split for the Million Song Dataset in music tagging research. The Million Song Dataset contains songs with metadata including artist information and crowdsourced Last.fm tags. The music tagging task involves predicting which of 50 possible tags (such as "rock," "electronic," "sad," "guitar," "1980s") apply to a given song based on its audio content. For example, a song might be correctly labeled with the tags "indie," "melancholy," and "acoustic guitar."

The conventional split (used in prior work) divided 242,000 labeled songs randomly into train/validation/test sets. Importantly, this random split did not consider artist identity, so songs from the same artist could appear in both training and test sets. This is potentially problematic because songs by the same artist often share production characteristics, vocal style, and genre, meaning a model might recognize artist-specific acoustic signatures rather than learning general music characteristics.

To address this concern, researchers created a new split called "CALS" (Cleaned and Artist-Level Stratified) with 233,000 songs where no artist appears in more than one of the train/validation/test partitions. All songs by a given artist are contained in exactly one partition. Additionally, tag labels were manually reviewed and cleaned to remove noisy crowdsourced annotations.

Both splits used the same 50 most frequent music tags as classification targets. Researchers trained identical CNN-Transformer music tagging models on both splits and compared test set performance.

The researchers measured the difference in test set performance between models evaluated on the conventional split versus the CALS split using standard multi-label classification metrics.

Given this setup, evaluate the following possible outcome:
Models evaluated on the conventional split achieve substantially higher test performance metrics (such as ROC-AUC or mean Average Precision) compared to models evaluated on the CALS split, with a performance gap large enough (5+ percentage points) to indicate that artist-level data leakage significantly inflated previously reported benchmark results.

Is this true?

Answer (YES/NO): NO